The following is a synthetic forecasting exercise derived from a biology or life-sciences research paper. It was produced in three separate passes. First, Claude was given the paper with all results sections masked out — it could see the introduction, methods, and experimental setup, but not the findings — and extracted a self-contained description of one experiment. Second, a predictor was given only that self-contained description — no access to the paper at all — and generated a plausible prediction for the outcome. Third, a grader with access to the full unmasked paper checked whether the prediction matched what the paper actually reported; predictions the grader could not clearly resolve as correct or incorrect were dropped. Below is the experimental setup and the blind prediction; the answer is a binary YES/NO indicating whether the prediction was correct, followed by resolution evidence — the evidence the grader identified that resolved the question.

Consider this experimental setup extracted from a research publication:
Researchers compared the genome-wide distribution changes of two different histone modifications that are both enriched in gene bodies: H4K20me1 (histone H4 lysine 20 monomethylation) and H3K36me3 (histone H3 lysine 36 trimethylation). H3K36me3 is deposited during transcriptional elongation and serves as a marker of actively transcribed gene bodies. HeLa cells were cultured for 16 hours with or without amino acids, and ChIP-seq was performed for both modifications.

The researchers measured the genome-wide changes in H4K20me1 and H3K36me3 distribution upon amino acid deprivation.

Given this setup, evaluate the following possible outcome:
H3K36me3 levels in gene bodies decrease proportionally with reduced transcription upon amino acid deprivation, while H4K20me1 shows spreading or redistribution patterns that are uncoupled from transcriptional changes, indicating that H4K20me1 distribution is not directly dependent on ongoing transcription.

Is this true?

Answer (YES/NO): NO